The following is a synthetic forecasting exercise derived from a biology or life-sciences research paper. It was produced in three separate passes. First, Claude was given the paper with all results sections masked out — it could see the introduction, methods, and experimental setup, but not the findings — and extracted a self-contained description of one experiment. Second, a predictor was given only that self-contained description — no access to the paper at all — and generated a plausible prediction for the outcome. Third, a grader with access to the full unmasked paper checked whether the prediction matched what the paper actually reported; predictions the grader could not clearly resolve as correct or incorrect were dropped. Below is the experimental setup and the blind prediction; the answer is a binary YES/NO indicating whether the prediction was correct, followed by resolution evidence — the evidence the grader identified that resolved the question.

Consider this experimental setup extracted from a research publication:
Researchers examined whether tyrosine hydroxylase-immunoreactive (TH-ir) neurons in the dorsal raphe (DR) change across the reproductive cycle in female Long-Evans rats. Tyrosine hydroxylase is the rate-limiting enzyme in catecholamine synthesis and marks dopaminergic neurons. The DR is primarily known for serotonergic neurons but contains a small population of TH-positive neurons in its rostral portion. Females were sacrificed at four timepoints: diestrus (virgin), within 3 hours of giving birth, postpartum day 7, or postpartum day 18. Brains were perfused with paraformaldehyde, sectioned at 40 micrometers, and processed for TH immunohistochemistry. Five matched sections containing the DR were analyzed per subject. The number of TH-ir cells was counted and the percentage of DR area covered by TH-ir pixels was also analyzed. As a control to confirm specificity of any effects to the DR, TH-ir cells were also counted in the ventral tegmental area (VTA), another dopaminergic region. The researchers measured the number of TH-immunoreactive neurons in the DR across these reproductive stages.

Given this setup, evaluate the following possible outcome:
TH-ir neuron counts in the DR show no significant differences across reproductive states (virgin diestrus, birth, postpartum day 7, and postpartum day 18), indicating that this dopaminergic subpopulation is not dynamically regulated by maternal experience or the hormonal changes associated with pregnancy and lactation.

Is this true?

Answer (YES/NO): NO